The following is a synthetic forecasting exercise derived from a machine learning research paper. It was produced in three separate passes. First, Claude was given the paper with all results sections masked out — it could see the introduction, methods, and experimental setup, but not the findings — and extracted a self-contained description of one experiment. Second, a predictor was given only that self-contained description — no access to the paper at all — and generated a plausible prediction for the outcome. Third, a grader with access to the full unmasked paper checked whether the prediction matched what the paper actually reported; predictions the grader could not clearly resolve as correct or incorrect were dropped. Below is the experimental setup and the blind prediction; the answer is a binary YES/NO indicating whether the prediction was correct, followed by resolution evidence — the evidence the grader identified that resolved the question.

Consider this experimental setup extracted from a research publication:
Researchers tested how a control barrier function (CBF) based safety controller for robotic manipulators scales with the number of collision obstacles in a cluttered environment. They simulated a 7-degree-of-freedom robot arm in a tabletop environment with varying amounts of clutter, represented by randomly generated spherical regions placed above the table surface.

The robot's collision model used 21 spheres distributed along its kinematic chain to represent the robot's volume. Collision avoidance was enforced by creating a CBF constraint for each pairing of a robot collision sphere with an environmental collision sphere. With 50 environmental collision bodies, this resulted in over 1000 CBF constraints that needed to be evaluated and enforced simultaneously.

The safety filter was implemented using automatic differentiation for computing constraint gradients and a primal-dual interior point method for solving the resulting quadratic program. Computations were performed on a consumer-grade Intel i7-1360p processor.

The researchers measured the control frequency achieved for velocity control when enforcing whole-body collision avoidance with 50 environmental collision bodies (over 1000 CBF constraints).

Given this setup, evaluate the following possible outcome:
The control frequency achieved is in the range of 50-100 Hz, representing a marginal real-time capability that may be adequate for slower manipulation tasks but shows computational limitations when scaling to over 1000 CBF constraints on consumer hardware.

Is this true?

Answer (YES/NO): NO